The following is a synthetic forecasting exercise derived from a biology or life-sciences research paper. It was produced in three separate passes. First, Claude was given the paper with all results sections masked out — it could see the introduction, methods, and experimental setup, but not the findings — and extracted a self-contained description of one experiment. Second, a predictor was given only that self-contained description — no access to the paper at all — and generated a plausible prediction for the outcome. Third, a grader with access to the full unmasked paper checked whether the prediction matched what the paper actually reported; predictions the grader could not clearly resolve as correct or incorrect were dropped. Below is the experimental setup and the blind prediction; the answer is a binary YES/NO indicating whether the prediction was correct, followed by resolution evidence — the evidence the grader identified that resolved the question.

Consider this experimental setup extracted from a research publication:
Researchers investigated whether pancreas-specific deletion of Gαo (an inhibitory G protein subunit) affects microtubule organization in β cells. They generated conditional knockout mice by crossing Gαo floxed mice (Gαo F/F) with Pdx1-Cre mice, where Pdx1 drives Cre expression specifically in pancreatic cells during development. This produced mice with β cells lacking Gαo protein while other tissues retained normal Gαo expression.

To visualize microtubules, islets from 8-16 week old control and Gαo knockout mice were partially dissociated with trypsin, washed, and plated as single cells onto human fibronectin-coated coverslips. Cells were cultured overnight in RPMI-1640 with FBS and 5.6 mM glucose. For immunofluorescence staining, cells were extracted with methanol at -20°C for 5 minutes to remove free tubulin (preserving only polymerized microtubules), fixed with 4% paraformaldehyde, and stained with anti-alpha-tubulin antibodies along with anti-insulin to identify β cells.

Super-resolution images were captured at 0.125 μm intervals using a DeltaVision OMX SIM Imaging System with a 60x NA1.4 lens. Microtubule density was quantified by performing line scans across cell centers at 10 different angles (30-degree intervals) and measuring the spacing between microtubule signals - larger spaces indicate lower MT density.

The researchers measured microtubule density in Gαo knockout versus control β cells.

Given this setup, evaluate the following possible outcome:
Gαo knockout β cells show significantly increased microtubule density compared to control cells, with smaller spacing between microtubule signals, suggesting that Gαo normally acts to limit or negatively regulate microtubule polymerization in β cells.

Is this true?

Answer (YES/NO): NO